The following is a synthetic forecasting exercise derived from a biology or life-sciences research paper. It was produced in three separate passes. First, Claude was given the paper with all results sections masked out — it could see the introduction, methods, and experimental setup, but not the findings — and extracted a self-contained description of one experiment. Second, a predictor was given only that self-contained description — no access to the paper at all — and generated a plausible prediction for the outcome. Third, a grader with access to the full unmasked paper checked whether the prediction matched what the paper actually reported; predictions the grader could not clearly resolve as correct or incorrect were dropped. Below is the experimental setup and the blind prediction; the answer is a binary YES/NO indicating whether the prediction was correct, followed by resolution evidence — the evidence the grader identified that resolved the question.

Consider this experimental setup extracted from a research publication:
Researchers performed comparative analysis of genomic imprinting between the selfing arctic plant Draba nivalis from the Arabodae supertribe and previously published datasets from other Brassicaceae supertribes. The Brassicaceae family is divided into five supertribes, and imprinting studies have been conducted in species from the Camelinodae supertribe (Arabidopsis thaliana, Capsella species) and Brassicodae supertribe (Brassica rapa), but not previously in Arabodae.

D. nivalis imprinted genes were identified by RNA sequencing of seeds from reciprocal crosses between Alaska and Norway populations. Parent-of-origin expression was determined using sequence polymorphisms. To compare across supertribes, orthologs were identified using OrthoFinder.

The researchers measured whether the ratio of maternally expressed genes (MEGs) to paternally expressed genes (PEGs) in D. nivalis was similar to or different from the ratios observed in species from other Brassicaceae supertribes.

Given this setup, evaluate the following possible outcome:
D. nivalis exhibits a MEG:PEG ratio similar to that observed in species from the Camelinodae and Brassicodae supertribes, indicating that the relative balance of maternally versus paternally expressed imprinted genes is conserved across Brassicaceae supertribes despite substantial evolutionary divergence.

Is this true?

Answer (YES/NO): NO